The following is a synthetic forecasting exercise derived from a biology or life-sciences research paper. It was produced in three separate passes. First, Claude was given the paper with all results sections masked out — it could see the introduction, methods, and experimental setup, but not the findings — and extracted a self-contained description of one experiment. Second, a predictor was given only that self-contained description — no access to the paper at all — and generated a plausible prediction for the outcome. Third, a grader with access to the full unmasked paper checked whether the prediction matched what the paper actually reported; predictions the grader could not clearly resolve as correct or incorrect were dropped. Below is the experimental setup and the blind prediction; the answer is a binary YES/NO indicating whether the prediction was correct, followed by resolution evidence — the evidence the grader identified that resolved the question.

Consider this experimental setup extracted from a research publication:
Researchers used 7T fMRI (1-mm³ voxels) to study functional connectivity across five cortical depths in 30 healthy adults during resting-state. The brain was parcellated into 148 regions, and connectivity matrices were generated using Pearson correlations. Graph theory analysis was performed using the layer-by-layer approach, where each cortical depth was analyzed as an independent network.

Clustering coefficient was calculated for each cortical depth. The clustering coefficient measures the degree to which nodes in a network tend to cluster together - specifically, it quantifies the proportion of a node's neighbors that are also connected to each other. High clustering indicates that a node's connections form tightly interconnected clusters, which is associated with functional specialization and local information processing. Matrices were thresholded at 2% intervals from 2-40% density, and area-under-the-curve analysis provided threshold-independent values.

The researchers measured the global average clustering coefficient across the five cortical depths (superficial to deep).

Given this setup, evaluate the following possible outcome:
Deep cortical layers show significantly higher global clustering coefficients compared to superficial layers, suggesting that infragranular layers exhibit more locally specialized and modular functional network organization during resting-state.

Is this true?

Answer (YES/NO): NO